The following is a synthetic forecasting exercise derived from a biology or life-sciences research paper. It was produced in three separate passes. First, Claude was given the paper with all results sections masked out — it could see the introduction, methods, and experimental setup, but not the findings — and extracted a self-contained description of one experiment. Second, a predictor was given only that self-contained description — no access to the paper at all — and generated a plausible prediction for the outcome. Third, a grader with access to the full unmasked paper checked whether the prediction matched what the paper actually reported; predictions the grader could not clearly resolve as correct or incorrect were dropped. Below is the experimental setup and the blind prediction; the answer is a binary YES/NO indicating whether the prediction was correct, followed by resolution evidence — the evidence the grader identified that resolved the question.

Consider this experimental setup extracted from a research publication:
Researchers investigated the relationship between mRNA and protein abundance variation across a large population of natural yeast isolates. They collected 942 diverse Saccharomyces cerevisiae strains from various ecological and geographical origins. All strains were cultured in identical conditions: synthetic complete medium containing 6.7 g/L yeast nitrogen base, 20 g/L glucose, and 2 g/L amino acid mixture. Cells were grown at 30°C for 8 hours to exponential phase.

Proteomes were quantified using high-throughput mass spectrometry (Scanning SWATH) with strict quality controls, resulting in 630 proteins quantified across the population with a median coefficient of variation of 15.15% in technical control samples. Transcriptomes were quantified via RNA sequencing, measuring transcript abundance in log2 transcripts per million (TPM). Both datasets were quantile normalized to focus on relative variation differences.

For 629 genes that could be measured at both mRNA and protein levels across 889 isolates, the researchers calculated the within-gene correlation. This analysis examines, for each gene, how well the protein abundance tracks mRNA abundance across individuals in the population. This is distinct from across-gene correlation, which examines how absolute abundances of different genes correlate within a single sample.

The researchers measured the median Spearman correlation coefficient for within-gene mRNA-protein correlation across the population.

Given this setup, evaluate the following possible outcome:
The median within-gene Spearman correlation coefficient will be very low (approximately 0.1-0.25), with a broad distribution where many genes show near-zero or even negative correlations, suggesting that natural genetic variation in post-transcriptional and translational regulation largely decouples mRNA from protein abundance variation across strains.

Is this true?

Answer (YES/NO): YES